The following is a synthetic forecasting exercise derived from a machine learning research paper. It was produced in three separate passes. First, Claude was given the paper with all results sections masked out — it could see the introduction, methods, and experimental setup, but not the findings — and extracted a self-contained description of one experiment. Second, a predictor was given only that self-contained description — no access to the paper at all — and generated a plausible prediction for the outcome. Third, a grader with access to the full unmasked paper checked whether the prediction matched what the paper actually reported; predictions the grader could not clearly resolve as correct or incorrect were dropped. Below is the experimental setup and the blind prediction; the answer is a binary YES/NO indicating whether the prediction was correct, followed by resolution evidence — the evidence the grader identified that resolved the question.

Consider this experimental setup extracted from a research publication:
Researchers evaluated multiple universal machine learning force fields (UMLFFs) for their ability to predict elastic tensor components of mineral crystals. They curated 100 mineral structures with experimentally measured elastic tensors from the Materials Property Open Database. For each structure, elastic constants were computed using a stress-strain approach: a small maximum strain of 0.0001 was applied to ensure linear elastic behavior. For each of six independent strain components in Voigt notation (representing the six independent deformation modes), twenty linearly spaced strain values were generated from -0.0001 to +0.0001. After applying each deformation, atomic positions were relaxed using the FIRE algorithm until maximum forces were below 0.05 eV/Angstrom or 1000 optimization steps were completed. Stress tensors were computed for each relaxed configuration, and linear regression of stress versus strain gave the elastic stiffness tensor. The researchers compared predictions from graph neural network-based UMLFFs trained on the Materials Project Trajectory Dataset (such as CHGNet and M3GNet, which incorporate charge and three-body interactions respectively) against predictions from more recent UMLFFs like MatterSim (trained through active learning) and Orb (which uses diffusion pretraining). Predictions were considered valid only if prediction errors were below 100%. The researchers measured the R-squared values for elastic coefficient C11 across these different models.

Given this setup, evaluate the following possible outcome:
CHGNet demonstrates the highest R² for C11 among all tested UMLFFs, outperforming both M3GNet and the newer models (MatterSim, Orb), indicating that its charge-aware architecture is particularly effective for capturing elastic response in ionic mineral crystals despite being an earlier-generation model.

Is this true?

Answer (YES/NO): NO